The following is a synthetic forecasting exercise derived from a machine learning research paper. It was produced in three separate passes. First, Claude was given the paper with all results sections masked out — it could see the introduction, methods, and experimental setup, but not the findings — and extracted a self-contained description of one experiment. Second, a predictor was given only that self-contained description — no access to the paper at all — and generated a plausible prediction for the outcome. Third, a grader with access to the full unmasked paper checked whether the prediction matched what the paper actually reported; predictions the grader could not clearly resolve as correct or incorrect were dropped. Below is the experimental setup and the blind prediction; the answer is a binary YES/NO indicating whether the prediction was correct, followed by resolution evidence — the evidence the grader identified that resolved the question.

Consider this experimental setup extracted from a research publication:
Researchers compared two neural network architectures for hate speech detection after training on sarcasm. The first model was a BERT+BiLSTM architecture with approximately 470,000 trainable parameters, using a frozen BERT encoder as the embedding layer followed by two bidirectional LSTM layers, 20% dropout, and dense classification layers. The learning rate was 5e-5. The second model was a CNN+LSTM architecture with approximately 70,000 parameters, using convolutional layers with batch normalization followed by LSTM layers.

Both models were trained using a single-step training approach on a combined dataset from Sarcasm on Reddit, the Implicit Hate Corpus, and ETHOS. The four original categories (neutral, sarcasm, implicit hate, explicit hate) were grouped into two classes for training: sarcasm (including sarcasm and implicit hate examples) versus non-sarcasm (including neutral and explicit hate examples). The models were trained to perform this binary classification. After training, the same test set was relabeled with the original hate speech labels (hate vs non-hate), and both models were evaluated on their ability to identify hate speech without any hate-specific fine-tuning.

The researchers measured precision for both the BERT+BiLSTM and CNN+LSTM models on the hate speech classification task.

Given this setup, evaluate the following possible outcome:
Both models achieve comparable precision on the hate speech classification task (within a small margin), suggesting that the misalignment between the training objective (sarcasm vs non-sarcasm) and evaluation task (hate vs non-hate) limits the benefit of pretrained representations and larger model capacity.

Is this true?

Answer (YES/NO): NO